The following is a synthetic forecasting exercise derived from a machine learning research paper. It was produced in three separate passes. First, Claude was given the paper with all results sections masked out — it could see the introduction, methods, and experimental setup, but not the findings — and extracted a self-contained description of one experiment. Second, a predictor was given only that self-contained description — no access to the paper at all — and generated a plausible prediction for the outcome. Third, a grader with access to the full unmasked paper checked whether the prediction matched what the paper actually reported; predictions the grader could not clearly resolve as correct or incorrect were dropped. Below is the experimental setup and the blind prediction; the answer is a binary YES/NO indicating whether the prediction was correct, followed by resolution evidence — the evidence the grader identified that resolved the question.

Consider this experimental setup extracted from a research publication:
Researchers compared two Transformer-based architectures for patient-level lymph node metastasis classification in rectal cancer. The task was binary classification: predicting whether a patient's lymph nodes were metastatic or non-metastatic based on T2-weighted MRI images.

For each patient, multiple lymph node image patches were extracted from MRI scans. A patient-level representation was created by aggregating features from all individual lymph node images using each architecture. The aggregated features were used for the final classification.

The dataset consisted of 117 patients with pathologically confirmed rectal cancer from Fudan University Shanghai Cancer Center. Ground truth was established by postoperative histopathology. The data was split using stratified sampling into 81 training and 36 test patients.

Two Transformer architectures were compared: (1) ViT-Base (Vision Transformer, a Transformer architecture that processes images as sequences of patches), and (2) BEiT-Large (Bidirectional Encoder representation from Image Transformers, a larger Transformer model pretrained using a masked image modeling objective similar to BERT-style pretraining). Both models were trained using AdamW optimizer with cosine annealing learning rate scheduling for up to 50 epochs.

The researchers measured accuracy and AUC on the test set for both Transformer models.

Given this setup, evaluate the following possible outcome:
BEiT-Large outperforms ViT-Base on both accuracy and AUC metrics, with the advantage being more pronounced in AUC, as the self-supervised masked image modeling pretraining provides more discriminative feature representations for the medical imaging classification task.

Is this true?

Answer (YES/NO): NO